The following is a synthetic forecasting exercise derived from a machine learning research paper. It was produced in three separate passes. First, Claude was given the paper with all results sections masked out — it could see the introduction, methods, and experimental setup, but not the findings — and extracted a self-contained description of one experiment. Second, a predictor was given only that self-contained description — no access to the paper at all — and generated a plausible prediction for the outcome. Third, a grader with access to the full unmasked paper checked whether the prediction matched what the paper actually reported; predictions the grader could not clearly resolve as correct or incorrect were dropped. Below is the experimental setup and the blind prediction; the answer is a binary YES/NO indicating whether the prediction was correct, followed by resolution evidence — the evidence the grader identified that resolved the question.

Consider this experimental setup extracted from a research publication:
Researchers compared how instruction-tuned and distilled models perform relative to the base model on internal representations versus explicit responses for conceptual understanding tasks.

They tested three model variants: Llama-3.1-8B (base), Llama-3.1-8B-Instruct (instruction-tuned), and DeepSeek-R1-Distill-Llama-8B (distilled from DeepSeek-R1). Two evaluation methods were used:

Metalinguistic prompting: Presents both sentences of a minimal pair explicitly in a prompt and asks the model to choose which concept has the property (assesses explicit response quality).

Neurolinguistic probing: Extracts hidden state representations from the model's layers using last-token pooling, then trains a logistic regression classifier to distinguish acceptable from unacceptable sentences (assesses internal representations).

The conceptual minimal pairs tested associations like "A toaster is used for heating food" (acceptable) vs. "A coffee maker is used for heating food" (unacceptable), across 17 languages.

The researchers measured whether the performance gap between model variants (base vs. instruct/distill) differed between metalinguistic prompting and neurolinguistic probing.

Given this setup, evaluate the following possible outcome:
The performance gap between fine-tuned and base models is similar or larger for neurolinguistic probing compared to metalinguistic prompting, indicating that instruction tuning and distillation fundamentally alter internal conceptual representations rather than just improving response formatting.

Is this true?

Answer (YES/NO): NO